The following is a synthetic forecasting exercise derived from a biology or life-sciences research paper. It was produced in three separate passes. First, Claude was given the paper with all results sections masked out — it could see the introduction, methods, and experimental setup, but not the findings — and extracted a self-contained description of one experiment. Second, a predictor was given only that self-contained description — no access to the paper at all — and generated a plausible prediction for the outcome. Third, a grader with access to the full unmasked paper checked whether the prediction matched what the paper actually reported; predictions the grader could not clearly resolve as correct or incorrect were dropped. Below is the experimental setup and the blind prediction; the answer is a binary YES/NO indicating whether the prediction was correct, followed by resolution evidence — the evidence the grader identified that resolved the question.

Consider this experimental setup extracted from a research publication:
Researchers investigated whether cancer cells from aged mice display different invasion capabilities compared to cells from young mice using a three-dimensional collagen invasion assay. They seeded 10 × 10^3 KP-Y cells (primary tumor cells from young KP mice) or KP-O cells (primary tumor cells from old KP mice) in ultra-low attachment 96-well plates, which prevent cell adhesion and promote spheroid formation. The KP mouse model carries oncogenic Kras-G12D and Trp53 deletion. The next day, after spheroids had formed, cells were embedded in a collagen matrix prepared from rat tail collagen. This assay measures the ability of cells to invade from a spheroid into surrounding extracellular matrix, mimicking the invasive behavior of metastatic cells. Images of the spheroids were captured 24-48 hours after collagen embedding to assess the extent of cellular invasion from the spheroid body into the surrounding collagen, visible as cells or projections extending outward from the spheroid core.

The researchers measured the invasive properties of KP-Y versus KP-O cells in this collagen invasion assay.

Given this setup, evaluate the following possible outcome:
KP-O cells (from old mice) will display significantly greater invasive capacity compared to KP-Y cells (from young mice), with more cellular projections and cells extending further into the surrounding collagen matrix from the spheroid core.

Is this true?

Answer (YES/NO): YES